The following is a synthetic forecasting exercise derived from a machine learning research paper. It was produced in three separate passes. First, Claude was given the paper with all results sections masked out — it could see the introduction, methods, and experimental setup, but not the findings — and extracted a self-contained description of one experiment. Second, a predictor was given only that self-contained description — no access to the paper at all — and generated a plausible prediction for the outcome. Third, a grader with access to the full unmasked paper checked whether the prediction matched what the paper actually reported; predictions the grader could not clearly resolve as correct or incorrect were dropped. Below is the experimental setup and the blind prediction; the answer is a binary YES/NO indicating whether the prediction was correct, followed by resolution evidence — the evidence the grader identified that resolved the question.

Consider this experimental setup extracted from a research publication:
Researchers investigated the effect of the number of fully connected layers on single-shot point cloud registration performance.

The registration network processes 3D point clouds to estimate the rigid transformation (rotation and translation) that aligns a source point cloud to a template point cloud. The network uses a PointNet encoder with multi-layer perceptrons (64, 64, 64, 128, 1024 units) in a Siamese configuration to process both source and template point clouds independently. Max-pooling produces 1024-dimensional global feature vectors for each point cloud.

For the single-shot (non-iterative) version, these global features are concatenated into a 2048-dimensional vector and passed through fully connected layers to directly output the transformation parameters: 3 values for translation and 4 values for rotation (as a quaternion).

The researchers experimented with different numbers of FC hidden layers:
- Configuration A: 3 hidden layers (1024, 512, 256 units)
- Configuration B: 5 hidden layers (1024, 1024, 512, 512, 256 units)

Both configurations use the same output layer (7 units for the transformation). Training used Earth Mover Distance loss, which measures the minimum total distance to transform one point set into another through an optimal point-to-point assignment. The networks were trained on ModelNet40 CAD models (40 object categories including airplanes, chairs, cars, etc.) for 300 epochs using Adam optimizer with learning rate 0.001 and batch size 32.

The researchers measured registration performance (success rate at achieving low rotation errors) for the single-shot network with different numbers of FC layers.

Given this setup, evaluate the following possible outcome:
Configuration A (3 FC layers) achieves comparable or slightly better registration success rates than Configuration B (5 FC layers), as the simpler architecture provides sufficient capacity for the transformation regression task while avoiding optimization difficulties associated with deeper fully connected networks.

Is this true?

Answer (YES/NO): NO